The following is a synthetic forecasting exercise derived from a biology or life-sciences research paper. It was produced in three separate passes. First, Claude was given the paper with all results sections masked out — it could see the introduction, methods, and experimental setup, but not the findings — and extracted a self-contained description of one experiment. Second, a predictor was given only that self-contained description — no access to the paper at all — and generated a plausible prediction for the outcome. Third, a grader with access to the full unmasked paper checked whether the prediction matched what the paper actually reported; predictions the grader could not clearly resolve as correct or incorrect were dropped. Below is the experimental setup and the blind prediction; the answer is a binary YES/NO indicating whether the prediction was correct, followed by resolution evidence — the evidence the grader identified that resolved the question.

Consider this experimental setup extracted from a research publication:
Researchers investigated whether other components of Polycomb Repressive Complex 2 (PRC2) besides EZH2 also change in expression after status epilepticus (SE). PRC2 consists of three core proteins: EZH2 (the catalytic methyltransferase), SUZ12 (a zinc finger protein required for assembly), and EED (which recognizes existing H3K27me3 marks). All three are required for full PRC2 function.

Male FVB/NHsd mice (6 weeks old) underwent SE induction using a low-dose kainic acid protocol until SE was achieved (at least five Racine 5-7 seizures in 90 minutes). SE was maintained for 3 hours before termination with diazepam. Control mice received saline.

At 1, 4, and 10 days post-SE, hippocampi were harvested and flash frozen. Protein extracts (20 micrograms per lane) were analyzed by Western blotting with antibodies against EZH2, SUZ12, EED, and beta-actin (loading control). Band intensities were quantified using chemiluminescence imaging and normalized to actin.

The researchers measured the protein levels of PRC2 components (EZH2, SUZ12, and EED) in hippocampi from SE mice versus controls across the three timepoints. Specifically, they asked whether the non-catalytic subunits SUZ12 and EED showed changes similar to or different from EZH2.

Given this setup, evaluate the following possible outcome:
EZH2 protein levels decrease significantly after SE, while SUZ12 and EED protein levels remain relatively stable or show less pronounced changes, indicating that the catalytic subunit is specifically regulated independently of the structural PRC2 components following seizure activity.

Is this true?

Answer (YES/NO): NO